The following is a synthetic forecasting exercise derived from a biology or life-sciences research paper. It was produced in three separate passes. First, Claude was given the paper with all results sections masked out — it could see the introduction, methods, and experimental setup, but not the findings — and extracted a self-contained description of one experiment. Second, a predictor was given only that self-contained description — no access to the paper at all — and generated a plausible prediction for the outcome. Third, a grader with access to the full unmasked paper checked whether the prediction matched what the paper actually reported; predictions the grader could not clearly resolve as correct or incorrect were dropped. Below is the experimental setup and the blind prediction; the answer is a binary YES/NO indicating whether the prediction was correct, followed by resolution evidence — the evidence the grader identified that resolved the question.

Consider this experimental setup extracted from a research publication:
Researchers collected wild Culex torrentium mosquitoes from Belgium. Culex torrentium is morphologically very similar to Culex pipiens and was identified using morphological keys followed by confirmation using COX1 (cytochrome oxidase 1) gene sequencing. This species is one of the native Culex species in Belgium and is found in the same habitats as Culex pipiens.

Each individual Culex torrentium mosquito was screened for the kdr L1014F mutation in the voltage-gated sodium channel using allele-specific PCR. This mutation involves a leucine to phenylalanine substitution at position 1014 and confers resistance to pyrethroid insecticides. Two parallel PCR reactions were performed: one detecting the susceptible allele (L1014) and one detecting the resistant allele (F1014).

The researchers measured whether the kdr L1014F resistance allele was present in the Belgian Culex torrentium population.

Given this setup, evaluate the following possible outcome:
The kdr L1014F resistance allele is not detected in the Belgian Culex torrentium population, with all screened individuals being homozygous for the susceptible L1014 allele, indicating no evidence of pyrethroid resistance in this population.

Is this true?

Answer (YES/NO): YES